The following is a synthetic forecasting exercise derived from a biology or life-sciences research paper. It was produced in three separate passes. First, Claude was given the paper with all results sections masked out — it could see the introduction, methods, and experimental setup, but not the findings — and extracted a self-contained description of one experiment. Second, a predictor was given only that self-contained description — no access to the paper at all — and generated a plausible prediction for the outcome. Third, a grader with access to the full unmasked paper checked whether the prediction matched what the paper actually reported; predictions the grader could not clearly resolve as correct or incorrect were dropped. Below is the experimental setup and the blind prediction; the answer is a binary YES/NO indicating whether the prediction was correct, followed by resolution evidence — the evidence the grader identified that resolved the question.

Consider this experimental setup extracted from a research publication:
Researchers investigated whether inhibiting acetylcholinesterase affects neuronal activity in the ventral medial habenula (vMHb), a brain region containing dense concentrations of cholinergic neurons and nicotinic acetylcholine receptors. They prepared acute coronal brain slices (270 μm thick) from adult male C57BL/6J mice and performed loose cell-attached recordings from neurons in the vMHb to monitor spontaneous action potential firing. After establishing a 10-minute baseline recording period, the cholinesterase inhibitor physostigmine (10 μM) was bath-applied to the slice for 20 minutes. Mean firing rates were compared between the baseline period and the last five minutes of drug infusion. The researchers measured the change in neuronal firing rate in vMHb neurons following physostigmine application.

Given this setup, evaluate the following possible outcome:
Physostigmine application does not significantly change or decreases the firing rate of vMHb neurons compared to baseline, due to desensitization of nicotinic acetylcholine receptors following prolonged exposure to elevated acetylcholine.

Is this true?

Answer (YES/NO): NO